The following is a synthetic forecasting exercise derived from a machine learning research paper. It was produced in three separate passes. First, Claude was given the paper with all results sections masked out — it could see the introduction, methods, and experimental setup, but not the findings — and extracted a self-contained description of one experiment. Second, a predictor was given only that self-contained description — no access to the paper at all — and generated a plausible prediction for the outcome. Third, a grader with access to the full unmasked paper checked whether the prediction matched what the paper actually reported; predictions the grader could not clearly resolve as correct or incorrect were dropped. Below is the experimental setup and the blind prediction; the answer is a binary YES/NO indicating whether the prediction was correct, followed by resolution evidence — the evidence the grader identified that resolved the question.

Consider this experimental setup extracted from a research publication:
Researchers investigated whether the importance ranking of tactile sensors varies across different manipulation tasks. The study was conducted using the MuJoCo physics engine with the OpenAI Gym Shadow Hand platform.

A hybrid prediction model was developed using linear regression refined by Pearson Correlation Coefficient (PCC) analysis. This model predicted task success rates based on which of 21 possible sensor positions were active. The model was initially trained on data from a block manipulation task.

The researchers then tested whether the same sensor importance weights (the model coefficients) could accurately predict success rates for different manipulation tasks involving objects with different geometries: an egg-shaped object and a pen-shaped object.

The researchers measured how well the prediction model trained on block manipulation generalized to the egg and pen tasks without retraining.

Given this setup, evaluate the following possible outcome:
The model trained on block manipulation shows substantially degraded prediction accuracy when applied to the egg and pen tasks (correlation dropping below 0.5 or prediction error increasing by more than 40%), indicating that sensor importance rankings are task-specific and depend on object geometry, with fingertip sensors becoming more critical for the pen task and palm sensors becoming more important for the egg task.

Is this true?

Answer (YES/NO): NO